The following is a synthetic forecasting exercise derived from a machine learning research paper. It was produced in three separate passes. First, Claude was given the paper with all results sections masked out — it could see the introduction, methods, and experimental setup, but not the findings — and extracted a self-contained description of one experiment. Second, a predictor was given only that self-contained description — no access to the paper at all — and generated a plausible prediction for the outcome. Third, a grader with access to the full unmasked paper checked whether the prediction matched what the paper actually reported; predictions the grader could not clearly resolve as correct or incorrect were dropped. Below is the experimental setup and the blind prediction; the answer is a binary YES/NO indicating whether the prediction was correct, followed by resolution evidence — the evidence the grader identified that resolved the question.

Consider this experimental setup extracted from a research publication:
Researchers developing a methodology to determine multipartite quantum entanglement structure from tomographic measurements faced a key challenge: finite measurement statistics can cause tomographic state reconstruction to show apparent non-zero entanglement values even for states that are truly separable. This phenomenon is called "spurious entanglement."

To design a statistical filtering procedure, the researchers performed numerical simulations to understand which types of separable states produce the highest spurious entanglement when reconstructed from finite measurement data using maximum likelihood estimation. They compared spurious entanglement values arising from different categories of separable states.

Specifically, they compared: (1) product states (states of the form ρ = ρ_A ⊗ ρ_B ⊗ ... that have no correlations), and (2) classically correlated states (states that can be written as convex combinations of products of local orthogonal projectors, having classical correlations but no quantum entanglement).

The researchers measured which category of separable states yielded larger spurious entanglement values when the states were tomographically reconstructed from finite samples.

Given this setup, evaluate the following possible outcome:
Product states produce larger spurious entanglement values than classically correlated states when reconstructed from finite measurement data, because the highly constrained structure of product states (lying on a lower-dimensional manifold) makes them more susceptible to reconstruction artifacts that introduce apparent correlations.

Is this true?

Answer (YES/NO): NO